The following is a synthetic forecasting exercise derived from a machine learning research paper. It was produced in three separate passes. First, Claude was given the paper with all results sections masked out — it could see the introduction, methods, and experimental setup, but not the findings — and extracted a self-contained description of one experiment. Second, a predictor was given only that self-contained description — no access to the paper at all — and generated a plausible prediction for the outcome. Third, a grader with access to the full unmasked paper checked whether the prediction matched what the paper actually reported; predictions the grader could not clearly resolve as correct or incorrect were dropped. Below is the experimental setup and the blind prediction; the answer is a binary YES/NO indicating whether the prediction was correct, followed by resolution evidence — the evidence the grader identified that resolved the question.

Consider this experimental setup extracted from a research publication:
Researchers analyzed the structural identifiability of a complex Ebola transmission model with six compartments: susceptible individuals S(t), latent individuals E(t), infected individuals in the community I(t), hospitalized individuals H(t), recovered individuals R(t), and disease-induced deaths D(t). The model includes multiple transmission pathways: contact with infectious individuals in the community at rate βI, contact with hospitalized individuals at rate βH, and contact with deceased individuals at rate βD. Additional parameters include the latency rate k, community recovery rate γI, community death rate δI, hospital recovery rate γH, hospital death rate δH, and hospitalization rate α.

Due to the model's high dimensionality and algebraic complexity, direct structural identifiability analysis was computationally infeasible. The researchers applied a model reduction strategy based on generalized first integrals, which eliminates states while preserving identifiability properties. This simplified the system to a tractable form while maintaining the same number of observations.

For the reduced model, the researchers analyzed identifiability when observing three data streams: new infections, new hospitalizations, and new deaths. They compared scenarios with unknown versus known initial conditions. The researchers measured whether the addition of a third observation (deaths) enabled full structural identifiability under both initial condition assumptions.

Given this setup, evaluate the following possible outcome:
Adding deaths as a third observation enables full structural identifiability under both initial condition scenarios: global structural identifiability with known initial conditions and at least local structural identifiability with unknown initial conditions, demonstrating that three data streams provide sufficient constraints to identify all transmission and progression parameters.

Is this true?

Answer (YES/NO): YES